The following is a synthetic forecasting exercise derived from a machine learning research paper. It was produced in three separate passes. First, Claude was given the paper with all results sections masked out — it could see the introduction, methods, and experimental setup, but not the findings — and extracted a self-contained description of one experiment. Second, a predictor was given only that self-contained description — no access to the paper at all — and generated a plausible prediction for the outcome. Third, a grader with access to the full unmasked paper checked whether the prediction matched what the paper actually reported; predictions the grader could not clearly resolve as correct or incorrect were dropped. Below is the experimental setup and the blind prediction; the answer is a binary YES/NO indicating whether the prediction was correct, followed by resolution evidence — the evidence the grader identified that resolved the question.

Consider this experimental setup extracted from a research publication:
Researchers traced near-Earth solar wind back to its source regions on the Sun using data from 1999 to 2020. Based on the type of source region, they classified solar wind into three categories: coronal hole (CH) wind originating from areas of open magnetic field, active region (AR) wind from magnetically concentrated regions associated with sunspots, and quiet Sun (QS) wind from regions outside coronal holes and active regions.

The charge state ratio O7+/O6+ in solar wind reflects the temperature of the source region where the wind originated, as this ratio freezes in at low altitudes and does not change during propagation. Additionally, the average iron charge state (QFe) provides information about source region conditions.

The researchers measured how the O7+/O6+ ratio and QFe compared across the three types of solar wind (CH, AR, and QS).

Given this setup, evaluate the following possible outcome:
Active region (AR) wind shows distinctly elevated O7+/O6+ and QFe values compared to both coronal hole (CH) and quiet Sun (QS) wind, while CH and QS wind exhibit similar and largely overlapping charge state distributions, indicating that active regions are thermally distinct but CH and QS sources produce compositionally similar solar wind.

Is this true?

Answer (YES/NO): NO